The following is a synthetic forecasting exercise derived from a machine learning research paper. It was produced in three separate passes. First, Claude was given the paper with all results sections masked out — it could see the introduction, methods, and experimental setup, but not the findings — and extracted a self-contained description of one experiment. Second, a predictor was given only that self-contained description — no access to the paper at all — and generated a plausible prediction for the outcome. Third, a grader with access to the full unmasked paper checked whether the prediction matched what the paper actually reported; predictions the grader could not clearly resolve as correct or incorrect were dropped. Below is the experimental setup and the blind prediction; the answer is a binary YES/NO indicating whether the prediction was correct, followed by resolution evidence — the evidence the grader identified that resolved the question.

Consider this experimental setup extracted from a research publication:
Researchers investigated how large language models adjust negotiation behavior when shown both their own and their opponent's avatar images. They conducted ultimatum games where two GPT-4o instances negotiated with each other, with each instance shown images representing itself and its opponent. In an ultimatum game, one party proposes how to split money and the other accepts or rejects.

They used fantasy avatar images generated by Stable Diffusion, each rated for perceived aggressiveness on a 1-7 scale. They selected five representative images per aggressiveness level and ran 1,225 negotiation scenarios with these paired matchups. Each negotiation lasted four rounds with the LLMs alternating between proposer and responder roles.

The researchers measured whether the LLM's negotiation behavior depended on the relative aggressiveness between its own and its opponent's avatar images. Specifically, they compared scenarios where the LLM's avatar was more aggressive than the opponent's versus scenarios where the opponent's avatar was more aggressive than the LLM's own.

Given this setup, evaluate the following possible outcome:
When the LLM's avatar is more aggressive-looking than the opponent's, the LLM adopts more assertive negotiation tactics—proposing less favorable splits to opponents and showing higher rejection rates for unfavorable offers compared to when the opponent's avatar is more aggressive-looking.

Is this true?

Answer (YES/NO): YES